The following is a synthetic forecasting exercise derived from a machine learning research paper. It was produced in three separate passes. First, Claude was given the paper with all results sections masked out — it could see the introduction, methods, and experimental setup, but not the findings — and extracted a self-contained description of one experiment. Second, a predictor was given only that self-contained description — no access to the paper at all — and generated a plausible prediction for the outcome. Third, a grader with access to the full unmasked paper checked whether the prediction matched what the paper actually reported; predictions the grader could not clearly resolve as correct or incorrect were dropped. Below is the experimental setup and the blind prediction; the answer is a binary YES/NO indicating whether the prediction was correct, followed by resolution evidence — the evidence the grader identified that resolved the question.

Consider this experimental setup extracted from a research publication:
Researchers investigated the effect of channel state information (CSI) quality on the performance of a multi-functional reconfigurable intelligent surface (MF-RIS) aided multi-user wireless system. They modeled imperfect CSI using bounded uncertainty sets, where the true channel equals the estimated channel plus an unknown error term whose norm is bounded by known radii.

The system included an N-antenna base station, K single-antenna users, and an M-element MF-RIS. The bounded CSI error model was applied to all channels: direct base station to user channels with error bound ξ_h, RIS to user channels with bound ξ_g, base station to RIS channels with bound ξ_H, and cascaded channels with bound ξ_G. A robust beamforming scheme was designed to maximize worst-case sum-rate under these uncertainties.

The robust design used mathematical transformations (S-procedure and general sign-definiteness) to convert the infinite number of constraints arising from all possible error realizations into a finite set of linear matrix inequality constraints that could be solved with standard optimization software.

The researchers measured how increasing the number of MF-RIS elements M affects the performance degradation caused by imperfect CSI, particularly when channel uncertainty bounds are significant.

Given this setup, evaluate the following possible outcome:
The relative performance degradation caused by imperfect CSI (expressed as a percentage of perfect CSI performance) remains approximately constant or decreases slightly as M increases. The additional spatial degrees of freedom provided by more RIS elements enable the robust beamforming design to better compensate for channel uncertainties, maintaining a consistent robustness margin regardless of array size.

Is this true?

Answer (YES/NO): NO